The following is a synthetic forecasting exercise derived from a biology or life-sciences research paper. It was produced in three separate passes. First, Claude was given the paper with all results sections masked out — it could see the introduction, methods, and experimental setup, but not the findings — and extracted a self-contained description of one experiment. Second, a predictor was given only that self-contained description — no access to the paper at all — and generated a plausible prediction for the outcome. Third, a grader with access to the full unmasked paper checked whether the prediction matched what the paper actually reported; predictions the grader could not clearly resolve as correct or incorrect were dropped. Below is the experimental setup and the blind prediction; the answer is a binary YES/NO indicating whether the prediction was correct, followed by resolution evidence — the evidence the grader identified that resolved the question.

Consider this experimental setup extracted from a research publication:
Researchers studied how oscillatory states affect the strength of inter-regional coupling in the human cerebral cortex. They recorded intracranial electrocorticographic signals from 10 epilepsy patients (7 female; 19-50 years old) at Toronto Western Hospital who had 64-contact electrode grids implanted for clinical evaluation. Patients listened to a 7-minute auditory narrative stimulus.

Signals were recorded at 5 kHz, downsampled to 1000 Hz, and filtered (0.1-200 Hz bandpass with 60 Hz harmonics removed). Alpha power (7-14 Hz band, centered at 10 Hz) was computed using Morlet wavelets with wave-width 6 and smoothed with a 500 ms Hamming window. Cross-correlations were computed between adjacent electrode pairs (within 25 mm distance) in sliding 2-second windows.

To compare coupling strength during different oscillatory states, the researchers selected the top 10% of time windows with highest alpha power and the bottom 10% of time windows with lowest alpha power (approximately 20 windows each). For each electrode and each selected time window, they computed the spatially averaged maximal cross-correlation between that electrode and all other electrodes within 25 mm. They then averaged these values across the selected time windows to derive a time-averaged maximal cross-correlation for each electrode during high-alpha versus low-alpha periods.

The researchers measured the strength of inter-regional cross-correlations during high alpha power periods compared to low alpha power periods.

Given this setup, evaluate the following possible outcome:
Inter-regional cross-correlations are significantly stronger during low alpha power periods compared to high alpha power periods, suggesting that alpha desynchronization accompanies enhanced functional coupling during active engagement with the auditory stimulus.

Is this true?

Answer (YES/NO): NO